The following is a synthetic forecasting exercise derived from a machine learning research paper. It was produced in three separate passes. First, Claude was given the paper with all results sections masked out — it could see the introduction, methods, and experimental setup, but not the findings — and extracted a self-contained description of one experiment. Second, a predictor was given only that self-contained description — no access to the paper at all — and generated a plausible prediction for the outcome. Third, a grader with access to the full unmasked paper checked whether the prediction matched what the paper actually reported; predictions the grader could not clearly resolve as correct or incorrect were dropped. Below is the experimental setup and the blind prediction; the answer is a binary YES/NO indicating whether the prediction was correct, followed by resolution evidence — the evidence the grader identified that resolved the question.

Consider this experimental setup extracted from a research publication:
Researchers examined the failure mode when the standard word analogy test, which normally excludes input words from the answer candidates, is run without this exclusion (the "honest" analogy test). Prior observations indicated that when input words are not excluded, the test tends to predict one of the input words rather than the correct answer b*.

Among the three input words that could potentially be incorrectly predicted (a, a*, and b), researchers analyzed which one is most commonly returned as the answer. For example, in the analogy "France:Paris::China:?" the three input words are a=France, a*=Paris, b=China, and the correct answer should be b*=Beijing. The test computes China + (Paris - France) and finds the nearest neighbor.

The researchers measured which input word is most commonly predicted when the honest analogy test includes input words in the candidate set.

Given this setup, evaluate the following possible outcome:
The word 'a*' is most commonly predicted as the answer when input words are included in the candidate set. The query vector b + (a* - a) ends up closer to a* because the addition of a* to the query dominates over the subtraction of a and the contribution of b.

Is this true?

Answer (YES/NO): NO